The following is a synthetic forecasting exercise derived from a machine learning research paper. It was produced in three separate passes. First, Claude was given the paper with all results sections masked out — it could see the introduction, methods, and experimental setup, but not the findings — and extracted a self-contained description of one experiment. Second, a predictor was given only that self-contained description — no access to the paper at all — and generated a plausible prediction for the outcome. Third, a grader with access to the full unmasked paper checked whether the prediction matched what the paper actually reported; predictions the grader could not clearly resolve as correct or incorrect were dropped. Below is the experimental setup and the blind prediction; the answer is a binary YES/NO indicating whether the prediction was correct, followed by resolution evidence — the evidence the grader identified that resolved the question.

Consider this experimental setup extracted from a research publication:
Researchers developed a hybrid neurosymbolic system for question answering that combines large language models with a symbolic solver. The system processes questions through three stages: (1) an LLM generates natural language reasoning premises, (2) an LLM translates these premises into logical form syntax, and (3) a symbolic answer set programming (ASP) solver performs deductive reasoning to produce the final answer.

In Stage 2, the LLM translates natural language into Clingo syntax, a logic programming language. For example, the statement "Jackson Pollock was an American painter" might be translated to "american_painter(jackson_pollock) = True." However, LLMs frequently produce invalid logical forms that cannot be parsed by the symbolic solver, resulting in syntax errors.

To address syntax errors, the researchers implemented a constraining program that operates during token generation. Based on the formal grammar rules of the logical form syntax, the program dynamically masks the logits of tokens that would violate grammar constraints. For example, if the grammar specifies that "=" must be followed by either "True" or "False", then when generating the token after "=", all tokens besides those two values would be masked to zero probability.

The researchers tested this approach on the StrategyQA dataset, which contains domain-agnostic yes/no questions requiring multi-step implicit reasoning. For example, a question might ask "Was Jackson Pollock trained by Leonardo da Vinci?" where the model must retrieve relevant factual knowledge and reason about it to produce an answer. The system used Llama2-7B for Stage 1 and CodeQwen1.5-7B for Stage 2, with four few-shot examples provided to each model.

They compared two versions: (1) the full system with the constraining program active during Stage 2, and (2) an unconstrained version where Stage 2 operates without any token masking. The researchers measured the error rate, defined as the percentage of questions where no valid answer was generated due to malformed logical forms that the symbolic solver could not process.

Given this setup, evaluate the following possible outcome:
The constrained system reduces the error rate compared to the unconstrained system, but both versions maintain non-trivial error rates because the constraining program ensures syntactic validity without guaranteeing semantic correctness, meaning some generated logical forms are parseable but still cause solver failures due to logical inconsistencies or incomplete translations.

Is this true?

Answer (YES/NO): NO